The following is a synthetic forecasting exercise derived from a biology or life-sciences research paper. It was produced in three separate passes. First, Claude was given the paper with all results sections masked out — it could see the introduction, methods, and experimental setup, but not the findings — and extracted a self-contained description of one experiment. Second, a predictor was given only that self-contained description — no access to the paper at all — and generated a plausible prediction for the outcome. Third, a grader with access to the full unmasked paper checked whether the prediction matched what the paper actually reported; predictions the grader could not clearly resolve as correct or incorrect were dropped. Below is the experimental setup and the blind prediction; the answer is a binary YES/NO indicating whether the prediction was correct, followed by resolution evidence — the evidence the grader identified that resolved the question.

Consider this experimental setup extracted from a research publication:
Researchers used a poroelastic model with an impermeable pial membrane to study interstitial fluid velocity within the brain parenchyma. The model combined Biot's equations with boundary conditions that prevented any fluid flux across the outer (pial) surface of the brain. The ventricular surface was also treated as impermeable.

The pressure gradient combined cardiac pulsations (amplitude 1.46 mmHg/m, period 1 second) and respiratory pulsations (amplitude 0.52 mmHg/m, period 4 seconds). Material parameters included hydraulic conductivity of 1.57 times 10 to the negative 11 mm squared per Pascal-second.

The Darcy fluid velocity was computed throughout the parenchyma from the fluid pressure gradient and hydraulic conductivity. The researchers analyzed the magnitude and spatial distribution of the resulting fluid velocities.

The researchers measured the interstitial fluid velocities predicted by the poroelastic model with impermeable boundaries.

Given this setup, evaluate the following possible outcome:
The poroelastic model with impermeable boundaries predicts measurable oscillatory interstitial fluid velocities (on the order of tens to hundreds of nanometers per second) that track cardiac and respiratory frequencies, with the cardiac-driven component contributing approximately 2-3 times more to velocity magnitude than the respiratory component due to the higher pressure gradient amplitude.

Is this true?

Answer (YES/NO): NO